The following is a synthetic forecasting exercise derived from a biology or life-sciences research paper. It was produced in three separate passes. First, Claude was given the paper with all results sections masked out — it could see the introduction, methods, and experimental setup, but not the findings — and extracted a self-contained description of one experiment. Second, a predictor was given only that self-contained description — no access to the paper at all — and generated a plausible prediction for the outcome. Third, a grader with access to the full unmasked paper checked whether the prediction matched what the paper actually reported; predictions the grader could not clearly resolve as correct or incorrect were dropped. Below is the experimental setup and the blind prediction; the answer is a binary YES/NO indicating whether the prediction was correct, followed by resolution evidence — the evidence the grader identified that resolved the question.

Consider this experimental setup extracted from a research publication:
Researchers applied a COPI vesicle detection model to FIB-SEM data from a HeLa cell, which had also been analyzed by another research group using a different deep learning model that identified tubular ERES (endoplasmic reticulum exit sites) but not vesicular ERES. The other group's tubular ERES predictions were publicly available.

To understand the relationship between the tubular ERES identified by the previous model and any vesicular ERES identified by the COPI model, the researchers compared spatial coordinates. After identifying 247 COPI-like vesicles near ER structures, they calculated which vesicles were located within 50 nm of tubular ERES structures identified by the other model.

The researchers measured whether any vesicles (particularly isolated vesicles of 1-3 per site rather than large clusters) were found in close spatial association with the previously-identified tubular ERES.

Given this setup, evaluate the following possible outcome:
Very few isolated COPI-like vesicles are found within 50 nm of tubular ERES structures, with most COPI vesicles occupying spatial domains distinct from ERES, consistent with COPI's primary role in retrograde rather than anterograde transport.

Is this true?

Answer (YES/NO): NO